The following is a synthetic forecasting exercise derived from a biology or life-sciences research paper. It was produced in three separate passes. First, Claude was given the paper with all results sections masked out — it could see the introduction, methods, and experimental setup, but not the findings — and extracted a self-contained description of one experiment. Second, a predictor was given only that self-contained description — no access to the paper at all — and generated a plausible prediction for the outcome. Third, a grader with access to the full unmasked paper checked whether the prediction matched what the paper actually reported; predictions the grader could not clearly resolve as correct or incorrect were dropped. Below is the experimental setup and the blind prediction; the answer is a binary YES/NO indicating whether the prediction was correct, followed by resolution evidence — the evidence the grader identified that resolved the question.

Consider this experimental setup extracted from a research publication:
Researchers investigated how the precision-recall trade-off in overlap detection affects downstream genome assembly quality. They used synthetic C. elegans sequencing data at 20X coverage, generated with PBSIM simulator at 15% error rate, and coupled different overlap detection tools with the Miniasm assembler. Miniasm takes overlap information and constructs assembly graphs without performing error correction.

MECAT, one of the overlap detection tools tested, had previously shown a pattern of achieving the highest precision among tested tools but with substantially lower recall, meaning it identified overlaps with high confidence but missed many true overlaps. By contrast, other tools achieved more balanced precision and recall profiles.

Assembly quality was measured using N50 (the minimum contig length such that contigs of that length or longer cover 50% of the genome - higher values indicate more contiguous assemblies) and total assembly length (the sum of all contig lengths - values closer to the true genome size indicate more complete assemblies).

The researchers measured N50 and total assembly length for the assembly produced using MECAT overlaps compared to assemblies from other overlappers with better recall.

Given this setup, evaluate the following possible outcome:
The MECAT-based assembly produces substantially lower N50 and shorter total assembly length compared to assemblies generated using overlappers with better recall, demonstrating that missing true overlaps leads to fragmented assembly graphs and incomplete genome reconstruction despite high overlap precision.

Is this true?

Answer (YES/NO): YES